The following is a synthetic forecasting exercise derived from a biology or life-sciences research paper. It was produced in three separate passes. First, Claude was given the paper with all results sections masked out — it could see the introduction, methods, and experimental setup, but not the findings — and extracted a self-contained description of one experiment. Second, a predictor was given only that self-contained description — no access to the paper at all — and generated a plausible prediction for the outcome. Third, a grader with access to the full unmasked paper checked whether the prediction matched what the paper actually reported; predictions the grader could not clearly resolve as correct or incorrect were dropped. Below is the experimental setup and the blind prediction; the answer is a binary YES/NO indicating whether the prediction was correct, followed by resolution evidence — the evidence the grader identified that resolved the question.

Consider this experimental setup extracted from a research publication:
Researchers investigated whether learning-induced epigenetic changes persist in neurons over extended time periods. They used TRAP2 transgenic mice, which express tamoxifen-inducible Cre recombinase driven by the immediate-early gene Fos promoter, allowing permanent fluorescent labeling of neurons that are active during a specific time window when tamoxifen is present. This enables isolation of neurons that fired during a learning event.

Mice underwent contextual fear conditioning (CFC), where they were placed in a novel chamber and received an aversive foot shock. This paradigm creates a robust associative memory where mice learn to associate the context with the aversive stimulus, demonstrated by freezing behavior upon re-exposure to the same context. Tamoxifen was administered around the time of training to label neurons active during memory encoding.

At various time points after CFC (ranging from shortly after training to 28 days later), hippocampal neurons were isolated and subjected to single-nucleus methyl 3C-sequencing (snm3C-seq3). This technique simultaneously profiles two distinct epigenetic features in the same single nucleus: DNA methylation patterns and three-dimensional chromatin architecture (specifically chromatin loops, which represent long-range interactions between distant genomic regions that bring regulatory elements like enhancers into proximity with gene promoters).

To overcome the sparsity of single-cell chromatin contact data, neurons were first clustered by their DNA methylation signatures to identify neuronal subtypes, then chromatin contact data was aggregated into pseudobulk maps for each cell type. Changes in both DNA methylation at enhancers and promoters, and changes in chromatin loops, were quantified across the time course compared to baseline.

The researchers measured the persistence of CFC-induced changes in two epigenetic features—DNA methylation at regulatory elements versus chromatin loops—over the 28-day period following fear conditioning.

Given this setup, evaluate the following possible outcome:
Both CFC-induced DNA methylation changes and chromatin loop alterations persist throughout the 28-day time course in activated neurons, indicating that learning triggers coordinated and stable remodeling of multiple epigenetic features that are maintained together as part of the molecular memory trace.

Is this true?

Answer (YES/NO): NO